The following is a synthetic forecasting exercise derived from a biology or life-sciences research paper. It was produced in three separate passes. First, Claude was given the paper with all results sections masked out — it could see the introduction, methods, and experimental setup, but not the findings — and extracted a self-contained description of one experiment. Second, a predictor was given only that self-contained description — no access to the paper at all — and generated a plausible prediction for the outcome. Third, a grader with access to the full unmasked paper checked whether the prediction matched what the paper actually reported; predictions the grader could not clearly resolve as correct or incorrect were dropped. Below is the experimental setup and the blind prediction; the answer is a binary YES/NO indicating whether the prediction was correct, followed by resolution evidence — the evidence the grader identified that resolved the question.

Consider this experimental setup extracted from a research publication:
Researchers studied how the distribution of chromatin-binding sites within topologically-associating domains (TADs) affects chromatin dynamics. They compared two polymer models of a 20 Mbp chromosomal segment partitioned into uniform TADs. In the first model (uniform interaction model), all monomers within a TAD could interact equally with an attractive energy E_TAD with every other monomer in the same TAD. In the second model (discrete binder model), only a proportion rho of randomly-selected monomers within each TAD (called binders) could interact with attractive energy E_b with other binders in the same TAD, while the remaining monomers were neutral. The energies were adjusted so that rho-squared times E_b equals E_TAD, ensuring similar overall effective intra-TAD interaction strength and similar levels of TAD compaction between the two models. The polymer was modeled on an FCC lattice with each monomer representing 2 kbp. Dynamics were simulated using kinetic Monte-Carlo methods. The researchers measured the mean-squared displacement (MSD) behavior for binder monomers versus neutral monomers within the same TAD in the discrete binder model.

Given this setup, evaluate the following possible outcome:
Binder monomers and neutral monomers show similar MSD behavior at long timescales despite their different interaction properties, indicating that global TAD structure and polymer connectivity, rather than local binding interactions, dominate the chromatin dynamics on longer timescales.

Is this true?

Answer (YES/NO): YES